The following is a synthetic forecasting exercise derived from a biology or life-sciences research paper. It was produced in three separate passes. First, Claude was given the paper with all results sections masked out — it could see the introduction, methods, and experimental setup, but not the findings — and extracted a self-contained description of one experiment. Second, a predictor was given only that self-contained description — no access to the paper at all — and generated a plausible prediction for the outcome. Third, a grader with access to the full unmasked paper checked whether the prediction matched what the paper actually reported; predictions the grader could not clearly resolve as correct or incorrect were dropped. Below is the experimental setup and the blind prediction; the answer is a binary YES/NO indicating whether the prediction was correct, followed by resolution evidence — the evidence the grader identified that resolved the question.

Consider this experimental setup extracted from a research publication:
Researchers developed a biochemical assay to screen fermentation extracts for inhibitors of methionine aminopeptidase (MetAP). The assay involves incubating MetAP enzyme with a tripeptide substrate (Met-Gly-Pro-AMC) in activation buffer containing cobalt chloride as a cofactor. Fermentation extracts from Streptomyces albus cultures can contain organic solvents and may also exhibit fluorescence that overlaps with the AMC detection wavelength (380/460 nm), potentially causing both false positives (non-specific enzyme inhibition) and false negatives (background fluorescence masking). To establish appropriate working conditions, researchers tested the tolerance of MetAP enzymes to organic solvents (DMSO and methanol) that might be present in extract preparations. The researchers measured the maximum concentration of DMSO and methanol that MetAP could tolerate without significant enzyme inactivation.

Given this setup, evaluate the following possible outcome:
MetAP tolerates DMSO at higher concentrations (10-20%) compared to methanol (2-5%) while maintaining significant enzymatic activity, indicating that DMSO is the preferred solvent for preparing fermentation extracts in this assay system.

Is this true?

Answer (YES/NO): NO